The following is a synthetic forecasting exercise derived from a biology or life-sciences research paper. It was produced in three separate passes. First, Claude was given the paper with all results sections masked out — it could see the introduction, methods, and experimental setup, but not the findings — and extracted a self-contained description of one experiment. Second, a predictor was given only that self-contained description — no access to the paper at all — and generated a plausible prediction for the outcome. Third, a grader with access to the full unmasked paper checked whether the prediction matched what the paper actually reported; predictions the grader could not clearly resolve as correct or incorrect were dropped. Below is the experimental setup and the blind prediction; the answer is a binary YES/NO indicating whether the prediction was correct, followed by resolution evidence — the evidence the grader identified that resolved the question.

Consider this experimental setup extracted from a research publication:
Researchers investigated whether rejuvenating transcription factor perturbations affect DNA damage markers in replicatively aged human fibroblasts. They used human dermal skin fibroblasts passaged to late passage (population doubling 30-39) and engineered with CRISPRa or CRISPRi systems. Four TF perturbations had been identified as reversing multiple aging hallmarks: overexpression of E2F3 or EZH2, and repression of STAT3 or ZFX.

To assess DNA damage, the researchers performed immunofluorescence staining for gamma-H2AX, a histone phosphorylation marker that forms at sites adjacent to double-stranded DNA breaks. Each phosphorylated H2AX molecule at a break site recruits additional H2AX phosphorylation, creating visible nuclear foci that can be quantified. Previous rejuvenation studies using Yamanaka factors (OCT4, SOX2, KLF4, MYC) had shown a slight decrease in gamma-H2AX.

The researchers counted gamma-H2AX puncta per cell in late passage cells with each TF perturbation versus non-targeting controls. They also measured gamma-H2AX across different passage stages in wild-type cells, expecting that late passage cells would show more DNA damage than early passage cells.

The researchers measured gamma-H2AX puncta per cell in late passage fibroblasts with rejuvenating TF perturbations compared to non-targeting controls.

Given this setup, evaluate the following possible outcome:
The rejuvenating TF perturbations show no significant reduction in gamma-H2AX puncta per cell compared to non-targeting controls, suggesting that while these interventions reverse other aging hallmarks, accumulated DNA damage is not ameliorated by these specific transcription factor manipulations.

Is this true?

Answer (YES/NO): YES